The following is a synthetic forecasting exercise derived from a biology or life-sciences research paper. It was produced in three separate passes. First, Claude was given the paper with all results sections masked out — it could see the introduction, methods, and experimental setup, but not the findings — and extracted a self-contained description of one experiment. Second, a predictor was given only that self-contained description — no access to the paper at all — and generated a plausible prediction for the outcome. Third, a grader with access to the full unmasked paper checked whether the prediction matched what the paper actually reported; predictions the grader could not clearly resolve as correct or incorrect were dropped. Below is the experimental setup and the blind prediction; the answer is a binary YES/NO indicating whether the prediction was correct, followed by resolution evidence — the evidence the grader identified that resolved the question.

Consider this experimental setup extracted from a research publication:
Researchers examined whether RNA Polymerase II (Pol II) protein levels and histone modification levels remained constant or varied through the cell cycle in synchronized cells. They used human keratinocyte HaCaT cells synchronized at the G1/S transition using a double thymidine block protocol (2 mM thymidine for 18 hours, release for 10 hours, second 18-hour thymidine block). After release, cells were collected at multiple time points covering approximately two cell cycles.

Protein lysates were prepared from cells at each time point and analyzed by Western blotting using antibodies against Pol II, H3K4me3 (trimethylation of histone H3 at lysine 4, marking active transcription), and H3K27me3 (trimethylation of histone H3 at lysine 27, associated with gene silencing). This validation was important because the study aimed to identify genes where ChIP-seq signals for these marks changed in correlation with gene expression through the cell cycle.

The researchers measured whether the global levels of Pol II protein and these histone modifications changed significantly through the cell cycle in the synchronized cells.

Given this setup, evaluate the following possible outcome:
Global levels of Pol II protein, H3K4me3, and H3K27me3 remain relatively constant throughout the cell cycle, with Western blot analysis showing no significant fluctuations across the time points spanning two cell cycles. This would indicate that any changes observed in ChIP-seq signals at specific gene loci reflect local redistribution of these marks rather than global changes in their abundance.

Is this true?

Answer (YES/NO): YES